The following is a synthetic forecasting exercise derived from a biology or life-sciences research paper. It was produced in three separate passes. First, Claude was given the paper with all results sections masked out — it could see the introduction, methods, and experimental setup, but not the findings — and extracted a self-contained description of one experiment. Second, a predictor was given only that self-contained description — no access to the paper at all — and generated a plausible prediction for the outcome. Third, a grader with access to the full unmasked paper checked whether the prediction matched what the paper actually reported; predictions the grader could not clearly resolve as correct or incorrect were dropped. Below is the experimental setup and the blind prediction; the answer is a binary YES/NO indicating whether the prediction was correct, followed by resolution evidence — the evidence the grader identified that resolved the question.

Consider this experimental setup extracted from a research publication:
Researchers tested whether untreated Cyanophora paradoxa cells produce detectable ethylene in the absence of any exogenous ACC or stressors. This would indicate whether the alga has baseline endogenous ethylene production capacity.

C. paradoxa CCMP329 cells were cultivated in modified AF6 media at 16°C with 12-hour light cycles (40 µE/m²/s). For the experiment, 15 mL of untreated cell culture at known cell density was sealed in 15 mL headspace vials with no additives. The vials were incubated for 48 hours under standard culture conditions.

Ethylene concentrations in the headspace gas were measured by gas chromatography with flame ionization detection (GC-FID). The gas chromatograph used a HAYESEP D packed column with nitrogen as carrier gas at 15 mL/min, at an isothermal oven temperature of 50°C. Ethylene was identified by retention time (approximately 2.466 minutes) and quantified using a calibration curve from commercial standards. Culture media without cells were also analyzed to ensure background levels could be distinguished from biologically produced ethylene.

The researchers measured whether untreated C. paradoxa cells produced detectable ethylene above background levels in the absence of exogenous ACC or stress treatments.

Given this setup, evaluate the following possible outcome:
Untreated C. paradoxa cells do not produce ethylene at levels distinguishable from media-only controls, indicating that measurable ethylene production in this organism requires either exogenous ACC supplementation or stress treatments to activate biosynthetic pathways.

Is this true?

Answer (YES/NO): YES